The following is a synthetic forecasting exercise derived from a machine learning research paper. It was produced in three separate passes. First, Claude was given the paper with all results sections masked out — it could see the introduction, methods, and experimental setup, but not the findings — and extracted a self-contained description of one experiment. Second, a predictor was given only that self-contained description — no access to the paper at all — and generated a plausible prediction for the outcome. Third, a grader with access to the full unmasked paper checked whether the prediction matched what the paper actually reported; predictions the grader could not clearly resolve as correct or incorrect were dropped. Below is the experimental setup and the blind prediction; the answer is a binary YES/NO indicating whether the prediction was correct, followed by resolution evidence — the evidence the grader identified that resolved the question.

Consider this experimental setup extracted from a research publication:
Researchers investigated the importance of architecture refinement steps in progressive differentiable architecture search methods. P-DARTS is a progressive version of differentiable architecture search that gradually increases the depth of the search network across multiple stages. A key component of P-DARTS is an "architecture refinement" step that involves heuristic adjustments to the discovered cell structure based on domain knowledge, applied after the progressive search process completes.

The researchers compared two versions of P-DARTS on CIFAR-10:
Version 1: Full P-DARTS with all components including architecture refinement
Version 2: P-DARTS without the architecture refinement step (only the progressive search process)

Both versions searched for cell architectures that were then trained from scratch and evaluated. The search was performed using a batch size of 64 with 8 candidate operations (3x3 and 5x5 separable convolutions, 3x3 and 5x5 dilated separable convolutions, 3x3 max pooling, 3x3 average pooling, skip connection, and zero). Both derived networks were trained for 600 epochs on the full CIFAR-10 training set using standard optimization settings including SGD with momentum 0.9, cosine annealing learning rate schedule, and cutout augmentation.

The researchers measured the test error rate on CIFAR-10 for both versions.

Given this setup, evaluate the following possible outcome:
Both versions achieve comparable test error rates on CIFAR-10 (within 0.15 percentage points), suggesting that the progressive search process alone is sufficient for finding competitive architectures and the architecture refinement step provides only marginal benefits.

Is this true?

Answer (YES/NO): NO